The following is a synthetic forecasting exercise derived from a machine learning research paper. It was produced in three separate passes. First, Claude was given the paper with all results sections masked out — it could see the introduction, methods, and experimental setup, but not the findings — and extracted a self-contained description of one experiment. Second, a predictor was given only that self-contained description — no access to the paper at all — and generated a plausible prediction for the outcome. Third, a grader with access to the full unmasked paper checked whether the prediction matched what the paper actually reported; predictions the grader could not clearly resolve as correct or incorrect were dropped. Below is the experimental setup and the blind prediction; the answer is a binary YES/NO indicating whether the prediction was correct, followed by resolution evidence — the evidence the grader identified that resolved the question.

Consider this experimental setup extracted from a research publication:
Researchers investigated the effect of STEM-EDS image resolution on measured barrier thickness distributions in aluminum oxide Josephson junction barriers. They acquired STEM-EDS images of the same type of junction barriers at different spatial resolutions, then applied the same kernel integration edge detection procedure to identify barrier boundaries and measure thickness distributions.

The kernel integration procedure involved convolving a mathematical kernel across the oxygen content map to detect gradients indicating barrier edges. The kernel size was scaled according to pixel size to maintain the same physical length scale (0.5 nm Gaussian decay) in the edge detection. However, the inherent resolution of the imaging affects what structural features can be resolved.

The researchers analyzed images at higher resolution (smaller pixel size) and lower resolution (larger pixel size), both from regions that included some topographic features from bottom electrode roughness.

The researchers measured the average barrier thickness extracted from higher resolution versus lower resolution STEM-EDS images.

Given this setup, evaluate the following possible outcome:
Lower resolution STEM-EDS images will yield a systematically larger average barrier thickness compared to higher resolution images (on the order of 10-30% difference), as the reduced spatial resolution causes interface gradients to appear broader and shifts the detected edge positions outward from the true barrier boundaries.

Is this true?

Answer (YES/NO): NO